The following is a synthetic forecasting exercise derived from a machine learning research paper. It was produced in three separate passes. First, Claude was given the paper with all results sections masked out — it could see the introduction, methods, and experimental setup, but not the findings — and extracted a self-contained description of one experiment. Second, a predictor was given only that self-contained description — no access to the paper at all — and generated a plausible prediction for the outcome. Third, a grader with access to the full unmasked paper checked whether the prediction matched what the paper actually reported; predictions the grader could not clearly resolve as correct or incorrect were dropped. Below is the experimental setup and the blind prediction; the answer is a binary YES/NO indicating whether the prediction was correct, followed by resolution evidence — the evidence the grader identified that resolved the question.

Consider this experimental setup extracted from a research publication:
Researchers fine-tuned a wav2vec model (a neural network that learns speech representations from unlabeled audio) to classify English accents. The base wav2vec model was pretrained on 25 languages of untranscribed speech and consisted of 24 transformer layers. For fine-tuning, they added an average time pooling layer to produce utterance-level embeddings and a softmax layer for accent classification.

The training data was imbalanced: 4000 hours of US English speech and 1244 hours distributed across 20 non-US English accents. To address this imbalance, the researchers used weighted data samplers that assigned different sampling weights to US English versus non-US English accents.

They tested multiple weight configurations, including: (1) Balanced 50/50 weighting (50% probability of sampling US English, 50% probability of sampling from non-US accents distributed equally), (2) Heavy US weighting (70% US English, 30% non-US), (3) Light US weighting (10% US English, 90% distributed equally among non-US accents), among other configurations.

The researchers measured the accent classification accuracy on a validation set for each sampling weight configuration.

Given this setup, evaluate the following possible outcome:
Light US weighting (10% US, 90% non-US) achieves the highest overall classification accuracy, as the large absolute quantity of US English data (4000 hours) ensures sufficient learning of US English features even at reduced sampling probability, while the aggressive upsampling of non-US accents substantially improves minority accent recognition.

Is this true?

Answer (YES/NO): YES